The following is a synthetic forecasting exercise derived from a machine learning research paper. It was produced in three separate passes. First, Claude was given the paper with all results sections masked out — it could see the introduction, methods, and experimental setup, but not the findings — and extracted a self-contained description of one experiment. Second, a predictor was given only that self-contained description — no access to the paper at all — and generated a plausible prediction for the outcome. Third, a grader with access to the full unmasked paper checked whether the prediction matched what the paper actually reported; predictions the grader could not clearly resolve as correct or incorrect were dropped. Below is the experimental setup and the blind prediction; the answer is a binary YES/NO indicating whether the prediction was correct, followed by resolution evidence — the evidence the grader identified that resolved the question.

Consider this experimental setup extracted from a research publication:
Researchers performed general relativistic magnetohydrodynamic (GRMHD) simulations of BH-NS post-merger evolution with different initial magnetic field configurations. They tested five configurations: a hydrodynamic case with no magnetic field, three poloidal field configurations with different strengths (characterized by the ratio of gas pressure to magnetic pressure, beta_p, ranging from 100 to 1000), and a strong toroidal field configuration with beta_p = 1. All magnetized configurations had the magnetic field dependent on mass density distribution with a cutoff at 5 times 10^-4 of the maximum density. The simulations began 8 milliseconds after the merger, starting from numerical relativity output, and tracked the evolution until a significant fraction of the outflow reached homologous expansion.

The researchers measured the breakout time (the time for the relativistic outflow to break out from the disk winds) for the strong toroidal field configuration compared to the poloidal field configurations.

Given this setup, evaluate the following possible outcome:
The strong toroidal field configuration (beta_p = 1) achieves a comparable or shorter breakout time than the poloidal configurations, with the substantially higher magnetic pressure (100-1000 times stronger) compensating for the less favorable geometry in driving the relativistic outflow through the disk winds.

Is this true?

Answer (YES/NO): NO